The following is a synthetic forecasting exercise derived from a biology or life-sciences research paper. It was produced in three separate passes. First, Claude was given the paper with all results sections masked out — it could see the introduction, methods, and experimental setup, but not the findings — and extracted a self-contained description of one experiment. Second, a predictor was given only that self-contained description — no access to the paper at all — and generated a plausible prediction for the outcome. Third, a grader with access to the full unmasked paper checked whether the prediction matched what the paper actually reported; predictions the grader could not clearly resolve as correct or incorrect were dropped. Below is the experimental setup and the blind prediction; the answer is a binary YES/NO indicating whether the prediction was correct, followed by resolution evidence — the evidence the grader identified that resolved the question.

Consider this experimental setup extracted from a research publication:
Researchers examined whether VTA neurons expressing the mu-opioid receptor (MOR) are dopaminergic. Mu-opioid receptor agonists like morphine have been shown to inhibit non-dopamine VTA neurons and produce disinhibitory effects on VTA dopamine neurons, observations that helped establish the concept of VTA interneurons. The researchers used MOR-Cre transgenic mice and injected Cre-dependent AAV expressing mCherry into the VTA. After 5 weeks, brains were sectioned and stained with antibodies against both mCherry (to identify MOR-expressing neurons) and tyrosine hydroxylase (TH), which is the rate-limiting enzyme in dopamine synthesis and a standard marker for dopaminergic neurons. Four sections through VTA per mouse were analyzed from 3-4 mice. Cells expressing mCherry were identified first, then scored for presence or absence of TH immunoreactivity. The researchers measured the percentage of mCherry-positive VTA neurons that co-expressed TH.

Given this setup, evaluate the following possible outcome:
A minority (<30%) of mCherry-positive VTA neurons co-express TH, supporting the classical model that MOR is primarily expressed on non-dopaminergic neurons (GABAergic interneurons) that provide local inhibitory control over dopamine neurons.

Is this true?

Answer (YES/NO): NO